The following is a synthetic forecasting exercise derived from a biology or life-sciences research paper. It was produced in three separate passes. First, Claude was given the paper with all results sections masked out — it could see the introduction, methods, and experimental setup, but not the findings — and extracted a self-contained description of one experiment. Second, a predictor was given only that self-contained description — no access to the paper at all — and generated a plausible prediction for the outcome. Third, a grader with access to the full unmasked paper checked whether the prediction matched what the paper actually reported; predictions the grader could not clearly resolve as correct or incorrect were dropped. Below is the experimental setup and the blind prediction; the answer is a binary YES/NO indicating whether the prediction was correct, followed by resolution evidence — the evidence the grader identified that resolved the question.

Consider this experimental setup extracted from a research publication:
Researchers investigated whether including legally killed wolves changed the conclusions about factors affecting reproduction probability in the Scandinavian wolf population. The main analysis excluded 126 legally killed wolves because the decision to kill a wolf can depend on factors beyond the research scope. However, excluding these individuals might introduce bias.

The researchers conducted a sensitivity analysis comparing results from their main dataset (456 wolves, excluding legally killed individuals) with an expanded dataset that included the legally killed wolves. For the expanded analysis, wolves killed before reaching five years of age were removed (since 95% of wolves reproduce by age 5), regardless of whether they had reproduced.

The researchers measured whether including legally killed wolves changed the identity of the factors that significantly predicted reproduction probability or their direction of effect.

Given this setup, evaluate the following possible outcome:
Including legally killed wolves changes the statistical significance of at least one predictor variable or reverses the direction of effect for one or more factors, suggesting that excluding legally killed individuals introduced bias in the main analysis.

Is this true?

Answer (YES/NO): NO